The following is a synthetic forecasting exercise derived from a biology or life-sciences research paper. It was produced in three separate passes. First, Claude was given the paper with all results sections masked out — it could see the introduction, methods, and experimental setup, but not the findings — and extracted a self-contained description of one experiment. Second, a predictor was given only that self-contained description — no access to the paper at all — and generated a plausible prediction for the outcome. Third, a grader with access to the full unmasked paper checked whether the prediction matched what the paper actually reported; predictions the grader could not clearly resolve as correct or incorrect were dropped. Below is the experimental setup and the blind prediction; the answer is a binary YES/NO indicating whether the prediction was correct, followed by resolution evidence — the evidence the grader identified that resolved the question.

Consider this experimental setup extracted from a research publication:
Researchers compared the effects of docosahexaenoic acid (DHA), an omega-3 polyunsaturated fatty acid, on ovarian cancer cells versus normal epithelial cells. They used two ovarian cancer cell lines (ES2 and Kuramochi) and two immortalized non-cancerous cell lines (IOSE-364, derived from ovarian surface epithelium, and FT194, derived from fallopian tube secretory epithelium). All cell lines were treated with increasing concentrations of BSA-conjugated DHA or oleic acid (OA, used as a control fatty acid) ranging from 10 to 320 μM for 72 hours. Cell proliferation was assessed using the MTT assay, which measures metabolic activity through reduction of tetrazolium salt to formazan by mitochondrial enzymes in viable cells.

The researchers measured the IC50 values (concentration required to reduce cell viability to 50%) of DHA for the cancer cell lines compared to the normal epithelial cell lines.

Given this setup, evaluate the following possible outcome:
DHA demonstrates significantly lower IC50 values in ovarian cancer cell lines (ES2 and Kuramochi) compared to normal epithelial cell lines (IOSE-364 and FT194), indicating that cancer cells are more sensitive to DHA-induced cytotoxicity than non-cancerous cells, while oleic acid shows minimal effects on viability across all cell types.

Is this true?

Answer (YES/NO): NO